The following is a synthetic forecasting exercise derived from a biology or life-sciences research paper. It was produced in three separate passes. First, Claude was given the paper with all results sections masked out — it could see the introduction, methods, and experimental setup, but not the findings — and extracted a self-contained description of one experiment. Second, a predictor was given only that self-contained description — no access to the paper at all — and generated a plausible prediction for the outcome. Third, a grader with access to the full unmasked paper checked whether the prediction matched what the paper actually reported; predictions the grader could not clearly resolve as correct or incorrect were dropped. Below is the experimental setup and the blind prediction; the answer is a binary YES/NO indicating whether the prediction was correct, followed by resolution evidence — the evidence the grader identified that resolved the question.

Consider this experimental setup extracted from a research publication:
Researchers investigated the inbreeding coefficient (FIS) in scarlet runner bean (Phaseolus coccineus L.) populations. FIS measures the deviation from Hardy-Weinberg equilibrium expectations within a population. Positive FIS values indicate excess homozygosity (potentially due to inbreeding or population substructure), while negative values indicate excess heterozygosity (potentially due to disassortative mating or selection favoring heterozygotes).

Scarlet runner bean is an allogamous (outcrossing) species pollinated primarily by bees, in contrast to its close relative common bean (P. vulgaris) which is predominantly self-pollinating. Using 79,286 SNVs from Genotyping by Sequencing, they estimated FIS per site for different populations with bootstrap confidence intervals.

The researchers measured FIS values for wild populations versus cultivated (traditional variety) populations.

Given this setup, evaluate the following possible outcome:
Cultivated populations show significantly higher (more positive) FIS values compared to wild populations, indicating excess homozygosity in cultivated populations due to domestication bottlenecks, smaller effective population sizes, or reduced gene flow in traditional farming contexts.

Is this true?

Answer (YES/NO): YES